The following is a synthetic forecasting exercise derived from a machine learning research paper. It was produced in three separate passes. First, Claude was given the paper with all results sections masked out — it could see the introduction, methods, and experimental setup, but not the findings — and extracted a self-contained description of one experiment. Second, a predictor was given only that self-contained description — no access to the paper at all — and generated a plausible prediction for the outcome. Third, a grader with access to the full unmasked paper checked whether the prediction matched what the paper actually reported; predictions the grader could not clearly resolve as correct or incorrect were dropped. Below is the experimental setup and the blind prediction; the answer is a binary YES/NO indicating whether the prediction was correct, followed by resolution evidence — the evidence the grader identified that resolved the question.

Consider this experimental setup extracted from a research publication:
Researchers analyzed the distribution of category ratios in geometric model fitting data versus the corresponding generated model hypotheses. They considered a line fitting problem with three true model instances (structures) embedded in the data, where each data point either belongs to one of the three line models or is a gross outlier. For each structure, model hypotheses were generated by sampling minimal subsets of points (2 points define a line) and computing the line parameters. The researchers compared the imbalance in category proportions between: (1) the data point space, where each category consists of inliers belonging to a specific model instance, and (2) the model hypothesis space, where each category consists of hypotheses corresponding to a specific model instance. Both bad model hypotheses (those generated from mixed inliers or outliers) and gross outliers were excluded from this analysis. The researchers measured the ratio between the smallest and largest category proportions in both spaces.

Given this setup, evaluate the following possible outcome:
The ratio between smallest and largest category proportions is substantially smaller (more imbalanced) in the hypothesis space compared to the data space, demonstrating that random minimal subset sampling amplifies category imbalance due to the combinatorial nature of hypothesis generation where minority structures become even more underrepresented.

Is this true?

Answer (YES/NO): NO